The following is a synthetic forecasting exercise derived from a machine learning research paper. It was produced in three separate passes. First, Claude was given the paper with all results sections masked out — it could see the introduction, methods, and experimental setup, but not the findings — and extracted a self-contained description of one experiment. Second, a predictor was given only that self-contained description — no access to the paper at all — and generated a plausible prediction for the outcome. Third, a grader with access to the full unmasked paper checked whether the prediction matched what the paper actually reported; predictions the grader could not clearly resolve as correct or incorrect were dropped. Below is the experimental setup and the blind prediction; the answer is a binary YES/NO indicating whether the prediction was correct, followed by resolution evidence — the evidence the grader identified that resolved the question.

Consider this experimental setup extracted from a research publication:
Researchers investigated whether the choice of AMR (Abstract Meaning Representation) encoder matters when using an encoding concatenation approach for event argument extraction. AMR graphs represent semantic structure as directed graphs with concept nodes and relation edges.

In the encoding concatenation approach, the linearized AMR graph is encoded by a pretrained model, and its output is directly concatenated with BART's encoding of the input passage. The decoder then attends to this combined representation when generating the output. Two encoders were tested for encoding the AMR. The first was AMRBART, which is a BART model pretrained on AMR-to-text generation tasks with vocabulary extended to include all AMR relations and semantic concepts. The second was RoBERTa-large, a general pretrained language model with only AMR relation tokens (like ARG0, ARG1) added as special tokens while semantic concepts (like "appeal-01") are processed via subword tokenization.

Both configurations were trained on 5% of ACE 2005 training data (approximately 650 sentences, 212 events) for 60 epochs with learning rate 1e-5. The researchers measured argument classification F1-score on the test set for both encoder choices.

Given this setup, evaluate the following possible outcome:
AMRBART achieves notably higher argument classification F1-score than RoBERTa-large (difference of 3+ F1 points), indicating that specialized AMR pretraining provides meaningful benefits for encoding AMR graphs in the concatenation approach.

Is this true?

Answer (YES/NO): YES